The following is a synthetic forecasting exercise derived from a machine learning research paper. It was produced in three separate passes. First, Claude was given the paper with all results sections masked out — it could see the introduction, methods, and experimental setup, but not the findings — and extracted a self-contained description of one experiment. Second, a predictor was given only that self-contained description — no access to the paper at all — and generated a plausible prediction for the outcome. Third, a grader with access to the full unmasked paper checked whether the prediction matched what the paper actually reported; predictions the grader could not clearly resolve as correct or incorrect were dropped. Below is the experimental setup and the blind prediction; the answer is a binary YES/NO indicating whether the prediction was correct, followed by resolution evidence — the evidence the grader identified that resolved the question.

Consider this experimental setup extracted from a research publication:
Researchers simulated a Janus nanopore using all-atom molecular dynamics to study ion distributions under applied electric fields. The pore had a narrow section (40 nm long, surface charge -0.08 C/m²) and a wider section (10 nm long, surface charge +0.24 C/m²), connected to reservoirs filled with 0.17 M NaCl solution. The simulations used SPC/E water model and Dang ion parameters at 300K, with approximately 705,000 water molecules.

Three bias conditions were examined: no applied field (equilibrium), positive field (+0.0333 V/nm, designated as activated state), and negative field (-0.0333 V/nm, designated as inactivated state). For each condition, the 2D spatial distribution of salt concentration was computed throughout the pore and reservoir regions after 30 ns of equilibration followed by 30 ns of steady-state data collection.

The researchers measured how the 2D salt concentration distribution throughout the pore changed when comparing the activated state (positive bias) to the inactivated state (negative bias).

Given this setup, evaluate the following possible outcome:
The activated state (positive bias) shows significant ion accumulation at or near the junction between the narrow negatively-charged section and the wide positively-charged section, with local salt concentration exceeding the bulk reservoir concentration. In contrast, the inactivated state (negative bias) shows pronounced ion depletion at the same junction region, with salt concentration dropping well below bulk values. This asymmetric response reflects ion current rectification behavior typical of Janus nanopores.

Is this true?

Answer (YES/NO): NO